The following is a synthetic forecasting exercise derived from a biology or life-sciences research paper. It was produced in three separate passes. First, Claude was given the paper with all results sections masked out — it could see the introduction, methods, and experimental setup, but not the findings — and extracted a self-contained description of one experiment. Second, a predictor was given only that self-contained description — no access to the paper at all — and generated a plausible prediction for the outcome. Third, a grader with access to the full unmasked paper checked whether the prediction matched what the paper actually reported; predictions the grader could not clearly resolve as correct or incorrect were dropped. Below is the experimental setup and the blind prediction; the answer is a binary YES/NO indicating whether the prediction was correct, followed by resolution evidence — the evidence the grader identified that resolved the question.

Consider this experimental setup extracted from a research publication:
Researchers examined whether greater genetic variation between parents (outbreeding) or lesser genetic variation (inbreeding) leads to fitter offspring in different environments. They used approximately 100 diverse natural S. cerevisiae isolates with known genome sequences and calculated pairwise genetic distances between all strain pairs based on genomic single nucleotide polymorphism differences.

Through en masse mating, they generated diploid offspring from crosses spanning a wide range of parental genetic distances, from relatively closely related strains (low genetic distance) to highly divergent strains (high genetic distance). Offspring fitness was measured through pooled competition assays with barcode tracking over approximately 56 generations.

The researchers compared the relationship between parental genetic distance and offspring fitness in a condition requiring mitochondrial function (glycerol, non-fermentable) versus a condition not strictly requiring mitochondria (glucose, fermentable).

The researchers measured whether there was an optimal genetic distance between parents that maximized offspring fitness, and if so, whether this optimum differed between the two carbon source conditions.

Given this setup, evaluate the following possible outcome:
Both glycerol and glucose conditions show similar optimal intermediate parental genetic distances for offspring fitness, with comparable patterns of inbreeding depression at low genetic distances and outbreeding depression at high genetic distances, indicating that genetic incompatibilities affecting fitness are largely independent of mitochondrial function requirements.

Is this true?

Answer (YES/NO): NO